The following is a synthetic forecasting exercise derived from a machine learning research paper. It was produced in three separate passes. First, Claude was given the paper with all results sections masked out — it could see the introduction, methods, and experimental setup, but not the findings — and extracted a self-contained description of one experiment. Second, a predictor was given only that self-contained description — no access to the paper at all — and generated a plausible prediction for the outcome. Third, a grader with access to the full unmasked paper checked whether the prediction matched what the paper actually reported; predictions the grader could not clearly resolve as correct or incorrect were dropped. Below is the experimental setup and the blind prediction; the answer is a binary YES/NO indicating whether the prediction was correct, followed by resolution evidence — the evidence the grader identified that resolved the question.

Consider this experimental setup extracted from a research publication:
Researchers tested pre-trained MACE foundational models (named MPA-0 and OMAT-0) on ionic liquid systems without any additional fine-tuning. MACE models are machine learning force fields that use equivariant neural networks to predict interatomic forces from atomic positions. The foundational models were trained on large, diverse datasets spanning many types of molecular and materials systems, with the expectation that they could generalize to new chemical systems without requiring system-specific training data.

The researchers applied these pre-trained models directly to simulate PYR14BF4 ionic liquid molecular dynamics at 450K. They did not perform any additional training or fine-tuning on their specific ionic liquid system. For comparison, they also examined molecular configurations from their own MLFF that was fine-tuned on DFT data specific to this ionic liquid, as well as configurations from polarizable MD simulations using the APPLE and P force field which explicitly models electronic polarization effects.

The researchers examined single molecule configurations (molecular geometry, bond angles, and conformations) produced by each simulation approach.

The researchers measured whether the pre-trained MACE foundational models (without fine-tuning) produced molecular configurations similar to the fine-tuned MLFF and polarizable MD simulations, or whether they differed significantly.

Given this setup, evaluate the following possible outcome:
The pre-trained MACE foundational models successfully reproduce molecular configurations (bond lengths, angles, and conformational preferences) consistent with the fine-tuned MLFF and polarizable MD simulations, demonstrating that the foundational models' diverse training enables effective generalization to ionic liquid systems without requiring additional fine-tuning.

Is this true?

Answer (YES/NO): NO